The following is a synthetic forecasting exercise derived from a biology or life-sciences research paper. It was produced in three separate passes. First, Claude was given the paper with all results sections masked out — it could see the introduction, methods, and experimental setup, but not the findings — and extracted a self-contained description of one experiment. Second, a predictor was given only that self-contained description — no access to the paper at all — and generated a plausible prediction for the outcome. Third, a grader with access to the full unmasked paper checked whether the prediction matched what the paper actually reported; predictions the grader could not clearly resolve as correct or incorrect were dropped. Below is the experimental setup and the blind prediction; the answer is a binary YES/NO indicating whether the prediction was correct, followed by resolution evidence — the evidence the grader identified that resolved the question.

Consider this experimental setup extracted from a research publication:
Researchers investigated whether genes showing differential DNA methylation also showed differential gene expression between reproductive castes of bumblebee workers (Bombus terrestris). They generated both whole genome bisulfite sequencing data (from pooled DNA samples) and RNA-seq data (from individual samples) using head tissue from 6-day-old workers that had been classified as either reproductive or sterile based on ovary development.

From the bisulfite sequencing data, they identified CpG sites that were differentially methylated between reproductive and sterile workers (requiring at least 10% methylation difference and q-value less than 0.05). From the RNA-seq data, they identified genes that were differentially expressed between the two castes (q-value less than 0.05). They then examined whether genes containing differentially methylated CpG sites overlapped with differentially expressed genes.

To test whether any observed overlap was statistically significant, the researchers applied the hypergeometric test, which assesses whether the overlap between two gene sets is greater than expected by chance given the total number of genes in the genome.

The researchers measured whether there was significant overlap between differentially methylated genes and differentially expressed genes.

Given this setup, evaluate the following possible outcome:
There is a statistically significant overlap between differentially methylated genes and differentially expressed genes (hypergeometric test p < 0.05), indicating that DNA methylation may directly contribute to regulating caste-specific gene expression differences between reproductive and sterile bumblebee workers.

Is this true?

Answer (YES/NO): NO